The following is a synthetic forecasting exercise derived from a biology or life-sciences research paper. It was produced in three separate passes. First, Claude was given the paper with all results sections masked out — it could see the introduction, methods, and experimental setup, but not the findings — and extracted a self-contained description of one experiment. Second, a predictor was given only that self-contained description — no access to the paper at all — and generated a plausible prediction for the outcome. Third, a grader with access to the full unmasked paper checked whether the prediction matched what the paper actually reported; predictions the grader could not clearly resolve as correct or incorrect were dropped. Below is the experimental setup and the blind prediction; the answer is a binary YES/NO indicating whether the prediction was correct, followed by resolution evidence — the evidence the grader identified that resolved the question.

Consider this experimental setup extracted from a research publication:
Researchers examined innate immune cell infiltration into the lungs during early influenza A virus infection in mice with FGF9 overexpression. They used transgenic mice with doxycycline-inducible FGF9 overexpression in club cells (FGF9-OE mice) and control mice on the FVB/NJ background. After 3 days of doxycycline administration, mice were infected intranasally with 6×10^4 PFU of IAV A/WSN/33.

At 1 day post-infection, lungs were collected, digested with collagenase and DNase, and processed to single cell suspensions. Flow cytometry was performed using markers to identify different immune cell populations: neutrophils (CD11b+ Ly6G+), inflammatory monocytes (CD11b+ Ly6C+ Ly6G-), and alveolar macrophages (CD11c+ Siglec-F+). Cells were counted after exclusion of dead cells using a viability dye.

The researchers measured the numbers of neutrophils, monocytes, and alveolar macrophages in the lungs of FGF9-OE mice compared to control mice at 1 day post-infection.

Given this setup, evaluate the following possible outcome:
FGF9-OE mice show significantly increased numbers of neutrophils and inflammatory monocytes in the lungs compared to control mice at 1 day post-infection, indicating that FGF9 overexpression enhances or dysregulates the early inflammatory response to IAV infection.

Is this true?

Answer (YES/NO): YES